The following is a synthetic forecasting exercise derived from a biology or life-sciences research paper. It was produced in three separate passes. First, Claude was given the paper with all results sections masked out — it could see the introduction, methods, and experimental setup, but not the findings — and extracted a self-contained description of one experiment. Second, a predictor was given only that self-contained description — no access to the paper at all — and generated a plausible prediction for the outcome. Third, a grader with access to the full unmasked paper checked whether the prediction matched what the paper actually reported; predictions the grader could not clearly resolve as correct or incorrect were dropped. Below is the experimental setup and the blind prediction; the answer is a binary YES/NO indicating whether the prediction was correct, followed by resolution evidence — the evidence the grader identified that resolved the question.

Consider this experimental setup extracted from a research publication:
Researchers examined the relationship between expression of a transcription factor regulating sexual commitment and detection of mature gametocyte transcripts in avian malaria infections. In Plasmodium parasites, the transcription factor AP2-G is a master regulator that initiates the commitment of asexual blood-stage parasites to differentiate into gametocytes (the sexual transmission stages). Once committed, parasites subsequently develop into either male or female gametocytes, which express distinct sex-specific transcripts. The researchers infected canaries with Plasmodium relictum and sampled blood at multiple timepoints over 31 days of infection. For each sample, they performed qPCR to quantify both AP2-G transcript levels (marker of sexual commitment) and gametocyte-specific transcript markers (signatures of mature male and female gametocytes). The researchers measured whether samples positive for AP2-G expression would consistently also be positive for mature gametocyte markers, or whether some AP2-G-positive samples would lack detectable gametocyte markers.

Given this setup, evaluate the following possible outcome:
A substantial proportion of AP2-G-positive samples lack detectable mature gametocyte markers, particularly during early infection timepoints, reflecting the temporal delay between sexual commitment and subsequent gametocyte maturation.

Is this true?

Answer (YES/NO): YES